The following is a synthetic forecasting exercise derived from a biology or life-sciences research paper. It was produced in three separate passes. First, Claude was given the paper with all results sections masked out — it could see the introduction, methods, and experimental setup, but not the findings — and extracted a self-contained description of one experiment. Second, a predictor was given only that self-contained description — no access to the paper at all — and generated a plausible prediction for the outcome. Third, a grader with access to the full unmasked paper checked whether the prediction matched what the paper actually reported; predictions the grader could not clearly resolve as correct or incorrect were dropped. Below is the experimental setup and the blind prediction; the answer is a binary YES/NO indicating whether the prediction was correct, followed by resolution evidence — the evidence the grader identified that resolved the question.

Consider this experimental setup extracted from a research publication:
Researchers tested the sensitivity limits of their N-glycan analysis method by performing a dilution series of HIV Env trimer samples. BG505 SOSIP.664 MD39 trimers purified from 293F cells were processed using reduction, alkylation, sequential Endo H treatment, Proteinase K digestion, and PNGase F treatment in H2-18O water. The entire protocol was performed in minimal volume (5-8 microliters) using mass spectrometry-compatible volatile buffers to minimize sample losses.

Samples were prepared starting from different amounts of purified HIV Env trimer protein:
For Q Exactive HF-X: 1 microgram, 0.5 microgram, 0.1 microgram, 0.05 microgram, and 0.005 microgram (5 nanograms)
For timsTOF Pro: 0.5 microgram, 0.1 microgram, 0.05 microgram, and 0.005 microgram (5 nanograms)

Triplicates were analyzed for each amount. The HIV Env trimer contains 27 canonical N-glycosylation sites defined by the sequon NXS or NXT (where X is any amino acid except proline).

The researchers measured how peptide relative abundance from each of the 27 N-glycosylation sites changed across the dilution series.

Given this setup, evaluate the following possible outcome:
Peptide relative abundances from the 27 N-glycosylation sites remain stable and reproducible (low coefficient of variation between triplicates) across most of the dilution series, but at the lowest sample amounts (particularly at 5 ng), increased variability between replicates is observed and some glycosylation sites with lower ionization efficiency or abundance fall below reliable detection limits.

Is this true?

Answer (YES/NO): YES